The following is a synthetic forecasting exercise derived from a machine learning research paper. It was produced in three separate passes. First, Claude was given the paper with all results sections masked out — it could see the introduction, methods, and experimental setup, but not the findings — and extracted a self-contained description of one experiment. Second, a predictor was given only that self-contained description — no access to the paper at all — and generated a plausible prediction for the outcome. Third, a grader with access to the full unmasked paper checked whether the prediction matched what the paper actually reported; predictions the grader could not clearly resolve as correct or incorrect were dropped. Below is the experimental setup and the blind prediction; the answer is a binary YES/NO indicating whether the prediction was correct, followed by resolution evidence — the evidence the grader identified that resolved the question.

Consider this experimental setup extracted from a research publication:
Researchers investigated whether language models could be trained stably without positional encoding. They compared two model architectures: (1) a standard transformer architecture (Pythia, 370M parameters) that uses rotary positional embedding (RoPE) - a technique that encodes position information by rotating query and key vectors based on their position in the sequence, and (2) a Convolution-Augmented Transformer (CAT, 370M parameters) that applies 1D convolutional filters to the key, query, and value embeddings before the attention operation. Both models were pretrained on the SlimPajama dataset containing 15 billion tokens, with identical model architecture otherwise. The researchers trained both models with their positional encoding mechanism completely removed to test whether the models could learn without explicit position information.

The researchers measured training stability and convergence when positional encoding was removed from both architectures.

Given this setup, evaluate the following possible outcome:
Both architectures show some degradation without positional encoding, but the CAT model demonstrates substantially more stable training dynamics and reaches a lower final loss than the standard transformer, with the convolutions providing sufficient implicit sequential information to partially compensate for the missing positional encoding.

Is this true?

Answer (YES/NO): NO